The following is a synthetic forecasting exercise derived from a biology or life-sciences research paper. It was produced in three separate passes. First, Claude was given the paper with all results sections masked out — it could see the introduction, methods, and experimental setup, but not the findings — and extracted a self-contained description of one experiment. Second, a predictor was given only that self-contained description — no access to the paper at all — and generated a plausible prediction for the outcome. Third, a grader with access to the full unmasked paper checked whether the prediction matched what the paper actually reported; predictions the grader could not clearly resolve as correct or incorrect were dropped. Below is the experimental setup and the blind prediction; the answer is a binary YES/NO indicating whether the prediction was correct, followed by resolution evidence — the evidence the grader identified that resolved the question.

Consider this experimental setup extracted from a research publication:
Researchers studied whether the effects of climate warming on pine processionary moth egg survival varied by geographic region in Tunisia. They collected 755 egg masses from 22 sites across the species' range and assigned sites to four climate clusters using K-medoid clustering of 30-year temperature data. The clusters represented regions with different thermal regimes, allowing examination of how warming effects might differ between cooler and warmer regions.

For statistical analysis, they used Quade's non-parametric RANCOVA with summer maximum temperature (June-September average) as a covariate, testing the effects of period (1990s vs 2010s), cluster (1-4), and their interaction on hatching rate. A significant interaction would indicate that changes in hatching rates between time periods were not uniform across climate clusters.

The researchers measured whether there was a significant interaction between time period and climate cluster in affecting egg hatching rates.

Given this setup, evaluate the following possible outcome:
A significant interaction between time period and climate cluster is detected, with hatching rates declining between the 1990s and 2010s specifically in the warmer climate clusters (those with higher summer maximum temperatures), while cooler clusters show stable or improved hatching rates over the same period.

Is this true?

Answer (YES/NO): NO